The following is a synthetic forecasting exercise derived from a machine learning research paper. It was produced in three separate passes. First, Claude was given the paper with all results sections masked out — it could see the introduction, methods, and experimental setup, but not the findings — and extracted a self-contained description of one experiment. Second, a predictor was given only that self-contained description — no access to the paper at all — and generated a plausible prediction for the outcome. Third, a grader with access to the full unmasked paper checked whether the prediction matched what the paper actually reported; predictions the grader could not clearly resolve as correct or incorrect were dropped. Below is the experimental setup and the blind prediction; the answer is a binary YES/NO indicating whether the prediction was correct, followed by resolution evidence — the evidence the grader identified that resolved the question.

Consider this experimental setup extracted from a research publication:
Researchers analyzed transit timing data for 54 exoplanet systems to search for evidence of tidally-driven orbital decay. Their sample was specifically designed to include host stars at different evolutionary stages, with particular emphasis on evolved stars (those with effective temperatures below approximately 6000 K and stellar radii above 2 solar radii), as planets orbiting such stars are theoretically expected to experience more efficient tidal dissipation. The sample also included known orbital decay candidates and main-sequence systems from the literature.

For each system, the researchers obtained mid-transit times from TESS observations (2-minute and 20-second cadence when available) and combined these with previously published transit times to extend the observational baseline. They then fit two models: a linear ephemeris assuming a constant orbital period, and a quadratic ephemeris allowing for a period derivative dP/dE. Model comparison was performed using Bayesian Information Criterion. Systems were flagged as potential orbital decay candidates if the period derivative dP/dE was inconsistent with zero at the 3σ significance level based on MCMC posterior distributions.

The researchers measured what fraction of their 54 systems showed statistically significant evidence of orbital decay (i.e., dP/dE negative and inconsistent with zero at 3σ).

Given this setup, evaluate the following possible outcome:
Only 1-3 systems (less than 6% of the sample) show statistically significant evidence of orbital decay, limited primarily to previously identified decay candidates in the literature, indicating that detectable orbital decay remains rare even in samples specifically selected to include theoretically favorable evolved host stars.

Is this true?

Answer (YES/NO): NO